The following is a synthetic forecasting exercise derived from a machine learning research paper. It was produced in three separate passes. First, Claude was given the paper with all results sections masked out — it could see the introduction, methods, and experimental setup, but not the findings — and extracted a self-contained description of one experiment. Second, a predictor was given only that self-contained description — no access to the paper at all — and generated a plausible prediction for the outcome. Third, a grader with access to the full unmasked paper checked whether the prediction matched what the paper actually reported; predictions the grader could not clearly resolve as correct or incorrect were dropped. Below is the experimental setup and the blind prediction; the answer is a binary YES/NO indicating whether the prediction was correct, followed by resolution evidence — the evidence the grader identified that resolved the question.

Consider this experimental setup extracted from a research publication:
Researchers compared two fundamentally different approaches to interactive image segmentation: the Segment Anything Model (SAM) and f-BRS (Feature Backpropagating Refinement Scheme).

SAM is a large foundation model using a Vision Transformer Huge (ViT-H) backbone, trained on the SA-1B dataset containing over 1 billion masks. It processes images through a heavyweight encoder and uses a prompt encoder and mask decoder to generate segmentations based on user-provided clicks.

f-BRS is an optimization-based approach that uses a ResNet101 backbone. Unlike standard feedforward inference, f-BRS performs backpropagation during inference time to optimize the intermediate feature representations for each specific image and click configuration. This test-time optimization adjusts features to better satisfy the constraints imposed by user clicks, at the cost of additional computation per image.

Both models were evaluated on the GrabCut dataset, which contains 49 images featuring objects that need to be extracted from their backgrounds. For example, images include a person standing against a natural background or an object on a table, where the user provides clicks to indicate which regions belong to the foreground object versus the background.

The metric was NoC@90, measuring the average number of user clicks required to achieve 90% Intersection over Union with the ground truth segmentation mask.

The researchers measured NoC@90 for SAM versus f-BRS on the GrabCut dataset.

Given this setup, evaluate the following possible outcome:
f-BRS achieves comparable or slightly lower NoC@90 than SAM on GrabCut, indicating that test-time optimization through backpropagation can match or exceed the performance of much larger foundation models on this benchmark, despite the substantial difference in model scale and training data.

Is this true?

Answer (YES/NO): NO